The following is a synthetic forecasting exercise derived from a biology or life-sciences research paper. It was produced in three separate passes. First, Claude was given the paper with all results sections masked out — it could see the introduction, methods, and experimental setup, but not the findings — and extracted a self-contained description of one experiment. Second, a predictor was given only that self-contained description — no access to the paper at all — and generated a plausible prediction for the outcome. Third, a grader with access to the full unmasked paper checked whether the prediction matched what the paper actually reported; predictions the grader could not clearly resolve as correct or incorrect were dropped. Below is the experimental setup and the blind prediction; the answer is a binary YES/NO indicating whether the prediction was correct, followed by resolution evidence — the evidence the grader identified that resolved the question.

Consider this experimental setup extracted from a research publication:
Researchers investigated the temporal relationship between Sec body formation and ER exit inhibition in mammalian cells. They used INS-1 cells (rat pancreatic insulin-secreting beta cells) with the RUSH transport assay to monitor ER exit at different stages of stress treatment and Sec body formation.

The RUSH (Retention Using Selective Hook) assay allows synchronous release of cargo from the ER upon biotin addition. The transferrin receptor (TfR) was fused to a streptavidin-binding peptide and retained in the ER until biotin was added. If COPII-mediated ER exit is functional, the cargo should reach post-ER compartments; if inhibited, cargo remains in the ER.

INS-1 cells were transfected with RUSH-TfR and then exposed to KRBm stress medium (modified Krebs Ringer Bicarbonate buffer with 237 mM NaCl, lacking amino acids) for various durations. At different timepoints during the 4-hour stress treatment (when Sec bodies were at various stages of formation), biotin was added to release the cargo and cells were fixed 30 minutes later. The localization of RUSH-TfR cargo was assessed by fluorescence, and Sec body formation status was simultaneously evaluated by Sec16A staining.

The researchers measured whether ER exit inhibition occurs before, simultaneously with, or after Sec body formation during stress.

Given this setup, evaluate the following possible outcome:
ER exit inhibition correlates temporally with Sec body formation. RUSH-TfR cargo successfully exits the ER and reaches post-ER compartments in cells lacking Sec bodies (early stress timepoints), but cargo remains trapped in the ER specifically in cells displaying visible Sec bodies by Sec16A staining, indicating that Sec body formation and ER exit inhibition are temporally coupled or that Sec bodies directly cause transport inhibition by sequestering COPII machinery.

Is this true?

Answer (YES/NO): NO